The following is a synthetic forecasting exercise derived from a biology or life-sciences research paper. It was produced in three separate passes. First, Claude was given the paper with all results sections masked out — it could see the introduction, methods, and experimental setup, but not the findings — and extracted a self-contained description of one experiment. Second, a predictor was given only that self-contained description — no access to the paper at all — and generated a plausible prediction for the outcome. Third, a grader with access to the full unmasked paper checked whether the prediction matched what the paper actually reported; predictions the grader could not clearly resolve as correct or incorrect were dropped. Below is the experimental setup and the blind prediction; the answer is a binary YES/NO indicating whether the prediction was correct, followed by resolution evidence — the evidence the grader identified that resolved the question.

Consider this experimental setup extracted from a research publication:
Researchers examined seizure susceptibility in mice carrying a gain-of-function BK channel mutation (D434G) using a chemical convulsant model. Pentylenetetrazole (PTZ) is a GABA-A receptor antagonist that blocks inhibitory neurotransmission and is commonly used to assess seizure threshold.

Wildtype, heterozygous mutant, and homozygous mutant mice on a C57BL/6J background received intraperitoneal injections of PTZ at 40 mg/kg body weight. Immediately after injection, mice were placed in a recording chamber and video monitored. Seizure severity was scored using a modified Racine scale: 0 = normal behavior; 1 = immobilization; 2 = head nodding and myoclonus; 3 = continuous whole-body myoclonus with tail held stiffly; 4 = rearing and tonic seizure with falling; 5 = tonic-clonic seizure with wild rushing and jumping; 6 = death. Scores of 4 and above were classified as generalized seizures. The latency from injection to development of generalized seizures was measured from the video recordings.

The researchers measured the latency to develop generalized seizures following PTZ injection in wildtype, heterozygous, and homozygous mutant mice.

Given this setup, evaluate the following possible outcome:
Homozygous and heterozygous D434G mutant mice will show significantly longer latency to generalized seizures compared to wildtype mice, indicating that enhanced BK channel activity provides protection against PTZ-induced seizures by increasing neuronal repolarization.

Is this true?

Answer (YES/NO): NO